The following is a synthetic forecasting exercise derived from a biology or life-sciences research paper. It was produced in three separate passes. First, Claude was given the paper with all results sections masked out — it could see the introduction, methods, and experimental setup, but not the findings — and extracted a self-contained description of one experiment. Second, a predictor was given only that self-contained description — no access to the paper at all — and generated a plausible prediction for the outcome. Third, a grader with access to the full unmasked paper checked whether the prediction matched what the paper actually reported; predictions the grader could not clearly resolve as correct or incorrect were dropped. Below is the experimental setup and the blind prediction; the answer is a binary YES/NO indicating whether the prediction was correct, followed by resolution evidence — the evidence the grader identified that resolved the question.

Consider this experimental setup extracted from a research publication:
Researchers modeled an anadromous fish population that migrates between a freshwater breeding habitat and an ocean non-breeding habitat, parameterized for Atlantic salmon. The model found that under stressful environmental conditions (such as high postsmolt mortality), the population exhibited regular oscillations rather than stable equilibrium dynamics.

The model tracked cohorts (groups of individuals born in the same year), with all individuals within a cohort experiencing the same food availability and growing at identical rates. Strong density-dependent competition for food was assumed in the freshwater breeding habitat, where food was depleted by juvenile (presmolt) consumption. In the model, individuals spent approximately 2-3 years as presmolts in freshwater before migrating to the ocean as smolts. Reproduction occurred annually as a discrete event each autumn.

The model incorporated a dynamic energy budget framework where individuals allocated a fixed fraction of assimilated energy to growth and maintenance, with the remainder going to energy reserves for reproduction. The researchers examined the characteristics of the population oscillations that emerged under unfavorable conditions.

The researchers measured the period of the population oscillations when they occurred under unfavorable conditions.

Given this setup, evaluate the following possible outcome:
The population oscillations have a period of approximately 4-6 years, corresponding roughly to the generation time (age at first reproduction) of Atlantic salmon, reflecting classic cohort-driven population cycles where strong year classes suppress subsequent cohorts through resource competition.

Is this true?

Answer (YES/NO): NO